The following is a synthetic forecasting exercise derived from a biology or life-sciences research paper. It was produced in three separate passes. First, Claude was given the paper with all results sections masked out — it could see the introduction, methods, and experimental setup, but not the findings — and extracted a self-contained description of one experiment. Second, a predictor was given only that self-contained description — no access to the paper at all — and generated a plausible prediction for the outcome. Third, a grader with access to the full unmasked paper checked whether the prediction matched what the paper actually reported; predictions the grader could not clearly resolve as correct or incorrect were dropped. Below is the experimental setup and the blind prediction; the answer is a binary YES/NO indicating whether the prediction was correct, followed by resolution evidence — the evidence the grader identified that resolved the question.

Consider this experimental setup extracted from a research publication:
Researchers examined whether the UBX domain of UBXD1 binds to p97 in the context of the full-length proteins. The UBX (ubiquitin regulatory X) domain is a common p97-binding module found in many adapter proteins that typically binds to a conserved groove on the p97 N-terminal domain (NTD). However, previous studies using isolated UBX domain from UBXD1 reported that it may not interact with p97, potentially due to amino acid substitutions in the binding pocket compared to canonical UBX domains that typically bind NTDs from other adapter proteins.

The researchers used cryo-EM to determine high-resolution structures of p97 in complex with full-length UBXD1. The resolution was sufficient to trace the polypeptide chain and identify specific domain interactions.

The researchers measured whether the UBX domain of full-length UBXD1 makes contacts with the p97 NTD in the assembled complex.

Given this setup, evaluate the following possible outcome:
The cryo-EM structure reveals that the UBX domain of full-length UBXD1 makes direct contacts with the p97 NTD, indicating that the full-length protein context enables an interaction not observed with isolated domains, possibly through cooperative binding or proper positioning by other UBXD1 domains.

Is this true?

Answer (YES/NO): YES